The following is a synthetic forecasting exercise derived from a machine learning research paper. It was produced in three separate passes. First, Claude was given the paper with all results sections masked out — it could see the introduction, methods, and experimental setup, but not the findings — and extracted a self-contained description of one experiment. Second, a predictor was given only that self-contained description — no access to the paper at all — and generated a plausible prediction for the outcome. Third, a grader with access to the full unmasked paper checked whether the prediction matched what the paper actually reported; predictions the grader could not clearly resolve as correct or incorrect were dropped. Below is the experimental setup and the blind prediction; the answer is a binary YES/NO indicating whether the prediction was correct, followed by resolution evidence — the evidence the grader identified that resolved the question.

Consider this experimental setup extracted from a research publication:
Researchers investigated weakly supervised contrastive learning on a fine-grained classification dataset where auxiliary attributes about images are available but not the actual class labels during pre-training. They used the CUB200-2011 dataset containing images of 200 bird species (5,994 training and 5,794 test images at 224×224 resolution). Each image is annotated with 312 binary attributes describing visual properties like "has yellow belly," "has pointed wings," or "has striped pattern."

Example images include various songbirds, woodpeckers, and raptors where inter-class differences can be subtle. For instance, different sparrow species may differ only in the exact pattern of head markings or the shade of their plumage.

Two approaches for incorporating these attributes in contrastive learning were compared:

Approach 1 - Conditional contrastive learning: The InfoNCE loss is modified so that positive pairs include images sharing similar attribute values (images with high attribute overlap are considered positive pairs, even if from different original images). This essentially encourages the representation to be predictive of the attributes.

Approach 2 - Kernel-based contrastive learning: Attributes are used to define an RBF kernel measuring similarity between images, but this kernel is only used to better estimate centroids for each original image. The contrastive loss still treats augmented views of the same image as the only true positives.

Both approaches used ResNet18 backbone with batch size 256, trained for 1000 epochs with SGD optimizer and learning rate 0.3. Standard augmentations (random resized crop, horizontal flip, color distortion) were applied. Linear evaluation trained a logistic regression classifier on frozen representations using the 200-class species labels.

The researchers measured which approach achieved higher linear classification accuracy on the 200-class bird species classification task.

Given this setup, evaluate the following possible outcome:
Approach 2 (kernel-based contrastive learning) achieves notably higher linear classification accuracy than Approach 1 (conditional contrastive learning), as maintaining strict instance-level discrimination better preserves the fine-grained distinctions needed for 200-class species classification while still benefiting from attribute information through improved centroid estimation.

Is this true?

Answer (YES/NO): YES